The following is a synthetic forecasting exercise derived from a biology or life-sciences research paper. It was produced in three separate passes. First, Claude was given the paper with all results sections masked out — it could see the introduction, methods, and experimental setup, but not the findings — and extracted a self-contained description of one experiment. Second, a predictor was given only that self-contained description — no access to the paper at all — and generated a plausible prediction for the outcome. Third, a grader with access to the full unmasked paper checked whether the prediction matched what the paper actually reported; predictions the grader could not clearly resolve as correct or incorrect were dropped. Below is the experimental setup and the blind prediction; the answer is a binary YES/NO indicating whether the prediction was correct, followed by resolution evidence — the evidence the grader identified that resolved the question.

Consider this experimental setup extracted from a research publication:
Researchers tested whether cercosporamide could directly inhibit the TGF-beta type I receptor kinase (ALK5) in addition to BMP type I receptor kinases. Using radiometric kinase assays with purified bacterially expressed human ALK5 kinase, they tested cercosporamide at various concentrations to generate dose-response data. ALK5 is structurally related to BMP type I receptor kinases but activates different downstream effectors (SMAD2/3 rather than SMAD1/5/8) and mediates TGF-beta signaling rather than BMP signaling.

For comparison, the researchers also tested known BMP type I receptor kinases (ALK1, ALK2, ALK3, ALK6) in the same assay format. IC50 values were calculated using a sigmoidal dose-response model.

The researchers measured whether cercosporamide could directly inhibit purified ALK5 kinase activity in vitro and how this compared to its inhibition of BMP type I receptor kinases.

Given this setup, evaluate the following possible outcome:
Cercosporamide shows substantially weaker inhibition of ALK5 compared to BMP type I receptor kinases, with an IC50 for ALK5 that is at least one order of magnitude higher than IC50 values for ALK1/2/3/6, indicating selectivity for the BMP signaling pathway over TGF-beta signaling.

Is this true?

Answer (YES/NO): NO